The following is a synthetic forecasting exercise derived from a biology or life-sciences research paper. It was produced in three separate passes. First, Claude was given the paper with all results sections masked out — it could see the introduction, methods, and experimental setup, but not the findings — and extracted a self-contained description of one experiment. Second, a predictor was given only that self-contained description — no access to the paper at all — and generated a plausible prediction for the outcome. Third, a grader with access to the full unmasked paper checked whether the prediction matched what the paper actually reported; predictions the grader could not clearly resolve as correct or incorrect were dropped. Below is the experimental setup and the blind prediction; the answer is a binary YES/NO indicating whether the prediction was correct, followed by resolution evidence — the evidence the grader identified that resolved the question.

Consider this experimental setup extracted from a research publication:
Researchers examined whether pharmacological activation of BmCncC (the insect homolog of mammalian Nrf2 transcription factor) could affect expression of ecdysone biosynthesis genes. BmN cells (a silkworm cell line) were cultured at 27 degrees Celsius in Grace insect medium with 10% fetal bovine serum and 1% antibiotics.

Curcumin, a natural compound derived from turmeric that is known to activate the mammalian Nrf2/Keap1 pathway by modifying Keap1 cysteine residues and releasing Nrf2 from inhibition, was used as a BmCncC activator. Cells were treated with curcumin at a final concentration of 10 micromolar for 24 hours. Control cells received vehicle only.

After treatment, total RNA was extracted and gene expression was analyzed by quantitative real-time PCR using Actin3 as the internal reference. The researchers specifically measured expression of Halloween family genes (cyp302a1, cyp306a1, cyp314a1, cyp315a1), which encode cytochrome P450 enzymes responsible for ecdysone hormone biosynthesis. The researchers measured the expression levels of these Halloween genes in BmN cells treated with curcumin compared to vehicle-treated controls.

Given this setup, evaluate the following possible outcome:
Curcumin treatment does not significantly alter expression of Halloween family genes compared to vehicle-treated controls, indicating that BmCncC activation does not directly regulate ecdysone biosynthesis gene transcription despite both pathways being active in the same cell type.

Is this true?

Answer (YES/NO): NO